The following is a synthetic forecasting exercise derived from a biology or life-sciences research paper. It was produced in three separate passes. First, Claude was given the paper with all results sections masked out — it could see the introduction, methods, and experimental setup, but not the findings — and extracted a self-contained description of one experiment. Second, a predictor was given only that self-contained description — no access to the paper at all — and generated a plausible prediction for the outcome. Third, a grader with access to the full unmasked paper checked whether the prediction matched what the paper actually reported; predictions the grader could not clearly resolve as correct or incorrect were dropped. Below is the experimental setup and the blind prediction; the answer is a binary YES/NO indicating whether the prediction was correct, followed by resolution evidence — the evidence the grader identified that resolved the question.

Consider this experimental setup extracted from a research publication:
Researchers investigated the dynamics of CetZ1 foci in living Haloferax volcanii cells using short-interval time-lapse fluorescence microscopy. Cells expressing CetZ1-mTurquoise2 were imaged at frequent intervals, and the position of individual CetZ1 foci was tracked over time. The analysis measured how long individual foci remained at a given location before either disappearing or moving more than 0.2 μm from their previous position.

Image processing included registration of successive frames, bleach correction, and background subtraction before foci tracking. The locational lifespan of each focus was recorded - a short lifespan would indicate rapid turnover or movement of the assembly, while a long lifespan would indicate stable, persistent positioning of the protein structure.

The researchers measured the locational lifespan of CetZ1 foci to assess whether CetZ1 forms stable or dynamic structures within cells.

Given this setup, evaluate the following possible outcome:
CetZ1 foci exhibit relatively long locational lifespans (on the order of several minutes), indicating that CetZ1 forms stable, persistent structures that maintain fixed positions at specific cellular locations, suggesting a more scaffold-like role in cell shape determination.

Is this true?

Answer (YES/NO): NO